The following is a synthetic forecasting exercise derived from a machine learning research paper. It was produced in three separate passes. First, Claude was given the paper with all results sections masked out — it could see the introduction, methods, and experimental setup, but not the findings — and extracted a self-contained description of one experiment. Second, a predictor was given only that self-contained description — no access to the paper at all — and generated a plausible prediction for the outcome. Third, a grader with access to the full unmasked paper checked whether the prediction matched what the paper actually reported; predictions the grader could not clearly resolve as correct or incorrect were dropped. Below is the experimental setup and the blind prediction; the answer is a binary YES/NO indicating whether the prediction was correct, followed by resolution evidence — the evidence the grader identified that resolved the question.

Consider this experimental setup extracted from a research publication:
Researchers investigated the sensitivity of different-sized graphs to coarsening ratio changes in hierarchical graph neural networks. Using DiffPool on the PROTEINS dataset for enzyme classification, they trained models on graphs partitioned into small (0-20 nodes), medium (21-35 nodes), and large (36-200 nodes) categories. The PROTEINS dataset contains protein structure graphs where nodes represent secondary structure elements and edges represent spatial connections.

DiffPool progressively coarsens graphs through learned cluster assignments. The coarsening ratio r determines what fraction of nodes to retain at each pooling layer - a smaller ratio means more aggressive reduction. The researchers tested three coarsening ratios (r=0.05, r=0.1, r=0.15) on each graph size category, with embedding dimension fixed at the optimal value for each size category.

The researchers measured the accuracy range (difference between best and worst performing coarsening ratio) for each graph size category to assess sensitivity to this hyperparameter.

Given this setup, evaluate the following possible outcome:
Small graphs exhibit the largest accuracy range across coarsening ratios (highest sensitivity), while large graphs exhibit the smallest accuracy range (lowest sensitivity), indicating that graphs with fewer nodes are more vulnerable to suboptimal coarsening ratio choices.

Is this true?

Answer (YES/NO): NO